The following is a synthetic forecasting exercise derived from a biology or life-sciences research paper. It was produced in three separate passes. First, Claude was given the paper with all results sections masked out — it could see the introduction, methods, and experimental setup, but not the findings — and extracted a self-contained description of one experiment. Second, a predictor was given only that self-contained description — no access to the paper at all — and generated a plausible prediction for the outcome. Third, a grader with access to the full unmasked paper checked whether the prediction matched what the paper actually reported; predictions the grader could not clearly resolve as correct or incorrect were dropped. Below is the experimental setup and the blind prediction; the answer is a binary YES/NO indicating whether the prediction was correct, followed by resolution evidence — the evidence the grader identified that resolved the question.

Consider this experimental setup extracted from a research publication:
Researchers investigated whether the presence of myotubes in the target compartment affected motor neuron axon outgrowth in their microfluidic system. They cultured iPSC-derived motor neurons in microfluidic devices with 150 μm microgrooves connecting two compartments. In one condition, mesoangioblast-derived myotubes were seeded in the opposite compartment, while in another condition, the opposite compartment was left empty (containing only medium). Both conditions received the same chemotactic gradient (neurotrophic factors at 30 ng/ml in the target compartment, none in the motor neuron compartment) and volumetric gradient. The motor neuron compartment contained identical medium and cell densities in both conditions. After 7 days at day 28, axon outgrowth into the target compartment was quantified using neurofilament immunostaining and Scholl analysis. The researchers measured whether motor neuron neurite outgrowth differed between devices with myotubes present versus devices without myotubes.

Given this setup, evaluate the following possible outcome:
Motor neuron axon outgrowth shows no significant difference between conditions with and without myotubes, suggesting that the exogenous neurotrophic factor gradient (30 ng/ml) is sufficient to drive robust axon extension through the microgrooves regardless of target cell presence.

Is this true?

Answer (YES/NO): NO